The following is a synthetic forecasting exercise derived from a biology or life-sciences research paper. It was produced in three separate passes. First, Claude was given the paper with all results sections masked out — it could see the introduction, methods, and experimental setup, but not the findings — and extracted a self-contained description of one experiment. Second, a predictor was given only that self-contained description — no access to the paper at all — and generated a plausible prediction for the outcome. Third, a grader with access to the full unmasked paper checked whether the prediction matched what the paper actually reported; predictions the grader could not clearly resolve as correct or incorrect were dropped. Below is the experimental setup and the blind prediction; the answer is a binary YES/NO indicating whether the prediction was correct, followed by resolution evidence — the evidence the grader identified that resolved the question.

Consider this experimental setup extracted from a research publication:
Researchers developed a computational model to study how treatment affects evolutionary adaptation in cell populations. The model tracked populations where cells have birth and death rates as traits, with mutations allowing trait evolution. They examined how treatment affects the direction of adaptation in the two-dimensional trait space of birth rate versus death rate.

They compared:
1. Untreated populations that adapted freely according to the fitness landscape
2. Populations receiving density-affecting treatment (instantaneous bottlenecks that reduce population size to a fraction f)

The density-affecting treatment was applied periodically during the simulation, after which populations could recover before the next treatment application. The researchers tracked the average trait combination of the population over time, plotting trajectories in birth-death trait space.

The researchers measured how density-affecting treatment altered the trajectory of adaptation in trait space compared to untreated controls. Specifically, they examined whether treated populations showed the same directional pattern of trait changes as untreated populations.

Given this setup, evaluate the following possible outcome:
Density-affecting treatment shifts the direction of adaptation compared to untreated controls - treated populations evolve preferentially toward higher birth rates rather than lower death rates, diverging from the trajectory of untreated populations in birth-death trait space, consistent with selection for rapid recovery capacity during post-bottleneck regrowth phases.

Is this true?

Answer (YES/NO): YES